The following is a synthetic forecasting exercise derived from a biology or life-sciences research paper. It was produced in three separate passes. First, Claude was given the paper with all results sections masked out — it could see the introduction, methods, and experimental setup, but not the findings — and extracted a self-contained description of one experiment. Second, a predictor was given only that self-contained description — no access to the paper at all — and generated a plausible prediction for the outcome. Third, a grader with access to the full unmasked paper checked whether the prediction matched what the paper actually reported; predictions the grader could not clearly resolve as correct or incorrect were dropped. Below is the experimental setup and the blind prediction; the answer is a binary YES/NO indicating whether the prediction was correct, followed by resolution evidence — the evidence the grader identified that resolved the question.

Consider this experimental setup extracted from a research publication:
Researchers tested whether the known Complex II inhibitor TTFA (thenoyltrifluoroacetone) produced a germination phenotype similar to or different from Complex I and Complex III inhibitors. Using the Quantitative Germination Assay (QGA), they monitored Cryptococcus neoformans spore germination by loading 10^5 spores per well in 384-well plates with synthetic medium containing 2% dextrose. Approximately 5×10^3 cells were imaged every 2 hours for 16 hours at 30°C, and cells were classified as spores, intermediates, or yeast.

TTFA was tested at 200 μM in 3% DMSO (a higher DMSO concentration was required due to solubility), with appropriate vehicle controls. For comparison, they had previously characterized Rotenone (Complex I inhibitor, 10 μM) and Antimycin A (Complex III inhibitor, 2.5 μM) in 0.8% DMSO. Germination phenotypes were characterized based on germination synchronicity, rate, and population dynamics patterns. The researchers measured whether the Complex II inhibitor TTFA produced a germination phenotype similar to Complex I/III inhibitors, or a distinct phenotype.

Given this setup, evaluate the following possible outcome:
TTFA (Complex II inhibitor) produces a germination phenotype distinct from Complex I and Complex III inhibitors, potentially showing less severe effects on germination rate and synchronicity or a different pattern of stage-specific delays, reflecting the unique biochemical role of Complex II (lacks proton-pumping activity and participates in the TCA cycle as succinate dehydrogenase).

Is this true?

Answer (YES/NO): NO